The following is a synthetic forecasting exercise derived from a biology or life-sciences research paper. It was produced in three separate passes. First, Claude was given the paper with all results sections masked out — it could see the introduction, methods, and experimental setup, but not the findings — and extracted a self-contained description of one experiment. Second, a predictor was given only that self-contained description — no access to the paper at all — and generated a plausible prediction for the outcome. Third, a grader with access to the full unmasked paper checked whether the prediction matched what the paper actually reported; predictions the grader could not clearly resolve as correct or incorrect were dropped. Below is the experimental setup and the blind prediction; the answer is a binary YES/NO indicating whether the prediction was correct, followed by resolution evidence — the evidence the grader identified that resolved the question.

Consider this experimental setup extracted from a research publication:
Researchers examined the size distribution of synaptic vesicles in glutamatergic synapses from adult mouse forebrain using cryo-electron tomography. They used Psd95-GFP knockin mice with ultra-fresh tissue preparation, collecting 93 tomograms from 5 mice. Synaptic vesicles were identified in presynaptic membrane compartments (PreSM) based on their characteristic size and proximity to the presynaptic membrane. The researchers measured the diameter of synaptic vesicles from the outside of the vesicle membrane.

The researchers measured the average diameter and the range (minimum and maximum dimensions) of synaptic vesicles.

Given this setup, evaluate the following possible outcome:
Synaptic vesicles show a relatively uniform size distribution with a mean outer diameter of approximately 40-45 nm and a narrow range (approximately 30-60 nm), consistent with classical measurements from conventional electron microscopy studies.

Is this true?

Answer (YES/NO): NO